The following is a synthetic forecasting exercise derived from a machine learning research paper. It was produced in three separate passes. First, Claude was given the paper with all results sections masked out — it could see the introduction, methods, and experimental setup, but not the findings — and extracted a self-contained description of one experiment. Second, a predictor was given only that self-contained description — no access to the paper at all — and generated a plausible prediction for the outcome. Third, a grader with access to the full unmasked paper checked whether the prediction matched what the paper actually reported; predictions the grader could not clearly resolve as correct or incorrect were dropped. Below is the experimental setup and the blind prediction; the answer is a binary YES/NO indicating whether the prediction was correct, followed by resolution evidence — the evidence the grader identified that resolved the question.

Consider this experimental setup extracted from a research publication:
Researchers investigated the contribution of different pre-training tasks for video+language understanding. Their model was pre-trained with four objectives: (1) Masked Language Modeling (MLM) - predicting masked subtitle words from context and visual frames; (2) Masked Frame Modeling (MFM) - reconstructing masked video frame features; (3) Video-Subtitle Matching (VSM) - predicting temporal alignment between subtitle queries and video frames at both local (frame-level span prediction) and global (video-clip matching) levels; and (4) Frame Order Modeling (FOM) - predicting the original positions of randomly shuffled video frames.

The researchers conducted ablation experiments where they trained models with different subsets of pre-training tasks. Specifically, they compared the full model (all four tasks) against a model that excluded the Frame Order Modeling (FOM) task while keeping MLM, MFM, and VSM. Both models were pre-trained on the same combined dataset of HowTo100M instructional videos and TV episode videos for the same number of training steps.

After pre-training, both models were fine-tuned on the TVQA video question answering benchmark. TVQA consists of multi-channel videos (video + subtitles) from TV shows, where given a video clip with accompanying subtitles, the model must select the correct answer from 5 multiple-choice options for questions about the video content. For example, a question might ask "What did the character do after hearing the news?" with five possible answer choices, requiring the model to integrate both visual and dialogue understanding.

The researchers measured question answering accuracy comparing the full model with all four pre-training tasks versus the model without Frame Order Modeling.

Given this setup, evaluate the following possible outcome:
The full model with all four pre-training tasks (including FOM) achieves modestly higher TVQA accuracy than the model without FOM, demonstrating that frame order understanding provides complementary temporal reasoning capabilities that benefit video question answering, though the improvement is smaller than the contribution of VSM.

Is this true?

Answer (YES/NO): NO